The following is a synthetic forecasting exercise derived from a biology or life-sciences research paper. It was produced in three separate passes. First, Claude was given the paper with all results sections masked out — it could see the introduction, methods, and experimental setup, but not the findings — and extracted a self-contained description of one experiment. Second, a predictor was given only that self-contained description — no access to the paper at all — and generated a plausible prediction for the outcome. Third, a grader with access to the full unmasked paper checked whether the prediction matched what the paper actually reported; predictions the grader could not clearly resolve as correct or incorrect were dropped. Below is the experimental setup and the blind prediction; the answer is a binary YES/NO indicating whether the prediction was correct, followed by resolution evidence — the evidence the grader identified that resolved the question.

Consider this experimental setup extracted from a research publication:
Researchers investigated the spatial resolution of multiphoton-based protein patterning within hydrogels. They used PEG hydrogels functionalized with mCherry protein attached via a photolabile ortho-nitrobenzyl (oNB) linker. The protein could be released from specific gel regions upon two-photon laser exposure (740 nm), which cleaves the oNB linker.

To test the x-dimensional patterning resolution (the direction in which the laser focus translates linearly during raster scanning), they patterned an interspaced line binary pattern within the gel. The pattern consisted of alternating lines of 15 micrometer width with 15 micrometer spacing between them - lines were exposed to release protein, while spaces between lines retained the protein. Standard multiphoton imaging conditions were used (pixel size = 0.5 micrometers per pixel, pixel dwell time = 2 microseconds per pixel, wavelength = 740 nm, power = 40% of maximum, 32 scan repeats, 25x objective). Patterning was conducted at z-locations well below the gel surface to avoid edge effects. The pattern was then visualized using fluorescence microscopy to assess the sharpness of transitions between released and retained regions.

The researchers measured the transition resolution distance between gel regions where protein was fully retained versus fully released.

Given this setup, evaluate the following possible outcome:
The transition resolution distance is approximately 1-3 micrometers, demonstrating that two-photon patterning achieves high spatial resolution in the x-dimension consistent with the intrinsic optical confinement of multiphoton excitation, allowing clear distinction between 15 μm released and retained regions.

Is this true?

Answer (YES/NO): YES